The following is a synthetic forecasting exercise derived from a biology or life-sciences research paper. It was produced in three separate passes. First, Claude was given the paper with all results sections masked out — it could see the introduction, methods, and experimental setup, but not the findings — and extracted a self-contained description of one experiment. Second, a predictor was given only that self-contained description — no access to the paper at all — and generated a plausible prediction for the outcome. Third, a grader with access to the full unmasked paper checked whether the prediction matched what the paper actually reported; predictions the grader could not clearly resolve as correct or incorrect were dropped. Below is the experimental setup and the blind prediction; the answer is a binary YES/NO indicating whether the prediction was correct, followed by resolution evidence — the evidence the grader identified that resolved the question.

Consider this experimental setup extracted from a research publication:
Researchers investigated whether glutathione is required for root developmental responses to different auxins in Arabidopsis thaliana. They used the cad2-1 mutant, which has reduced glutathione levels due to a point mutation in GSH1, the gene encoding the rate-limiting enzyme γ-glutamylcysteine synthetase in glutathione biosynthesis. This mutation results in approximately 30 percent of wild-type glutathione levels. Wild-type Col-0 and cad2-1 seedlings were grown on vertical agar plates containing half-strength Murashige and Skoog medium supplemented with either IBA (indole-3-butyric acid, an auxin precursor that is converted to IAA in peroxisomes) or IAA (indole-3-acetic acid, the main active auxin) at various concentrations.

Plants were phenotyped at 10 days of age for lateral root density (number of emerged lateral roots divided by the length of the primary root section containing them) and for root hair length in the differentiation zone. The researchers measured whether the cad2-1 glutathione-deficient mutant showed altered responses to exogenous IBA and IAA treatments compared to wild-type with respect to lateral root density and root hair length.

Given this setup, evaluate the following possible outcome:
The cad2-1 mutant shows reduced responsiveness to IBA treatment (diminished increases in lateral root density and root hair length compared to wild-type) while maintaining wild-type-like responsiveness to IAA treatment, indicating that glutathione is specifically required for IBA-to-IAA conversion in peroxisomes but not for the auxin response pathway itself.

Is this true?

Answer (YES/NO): YES